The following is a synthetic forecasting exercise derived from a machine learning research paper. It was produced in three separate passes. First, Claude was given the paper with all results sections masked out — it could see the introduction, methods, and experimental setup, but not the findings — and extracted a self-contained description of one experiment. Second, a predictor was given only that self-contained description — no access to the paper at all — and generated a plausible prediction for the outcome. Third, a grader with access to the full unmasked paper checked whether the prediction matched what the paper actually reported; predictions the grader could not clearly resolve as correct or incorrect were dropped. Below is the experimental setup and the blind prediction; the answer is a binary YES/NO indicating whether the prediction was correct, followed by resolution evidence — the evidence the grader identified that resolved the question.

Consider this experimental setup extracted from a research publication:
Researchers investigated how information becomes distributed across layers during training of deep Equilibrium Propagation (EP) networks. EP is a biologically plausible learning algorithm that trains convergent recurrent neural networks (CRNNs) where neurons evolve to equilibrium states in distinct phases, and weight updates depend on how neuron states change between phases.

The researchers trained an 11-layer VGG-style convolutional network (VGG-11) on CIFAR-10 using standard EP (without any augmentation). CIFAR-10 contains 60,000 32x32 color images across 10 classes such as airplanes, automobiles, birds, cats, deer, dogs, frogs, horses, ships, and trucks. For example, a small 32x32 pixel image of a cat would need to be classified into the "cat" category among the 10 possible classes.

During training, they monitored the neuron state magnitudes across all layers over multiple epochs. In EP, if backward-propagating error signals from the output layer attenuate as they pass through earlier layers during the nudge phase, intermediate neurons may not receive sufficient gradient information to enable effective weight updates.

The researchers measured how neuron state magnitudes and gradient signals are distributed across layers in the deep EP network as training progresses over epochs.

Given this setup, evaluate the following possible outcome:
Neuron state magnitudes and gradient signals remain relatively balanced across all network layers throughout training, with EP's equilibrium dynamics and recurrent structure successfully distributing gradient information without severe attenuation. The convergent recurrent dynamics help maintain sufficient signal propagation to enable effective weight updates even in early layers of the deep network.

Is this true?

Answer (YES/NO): NO